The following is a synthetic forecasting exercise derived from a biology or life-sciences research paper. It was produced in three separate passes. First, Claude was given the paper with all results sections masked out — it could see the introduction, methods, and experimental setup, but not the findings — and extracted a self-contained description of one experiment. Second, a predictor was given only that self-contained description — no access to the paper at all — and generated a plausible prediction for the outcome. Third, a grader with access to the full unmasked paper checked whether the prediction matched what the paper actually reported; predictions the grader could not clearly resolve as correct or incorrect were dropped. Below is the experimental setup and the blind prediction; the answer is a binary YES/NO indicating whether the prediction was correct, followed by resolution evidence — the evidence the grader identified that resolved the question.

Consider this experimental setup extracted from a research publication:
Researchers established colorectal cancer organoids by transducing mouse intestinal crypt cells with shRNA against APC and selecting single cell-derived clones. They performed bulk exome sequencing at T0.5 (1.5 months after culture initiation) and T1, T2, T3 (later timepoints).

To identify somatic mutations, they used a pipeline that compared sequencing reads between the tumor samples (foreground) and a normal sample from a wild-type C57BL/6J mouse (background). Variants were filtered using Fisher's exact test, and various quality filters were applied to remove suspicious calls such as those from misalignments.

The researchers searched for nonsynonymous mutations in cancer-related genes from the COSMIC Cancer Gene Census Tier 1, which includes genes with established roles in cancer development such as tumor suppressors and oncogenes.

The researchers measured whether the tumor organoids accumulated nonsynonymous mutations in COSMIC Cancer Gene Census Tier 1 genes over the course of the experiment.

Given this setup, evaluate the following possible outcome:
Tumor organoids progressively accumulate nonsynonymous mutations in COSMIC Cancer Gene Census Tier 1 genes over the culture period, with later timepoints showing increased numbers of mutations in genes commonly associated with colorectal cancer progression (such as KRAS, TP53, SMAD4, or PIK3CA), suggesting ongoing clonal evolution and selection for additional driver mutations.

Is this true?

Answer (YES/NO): NO